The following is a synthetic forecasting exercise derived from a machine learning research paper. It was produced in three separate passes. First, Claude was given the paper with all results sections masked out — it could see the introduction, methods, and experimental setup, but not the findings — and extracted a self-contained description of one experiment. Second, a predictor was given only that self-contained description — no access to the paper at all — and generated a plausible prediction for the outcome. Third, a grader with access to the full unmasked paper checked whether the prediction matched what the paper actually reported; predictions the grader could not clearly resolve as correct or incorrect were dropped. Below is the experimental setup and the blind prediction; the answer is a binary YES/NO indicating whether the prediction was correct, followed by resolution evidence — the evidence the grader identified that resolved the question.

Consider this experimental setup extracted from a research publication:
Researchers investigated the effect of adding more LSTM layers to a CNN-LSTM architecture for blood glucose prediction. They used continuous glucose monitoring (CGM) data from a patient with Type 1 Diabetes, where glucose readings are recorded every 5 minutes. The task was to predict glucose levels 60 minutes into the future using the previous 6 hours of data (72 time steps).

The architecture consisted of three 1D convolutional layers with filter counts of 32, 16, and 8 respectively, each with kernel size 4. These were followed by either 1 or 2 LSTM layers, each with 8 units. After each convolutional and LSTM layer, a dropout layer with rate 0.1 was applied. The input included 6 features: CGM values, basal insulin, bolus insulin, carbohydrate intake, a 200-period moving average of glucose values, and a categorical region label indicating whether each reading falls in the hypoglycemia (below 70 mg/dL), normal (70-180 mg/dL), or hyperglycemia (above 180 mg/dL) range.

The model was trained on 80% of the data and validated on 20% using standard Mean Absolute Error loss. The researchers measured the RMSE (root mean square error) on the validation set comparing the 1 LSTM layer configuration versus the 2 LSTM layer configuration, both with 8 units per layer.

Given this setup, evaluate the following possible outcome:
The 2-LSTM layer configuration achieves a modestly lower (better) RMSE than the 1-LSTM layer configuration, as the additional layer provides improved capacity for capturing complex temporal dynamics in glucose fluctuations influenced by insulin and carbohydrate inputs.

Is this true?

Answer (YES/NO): NO